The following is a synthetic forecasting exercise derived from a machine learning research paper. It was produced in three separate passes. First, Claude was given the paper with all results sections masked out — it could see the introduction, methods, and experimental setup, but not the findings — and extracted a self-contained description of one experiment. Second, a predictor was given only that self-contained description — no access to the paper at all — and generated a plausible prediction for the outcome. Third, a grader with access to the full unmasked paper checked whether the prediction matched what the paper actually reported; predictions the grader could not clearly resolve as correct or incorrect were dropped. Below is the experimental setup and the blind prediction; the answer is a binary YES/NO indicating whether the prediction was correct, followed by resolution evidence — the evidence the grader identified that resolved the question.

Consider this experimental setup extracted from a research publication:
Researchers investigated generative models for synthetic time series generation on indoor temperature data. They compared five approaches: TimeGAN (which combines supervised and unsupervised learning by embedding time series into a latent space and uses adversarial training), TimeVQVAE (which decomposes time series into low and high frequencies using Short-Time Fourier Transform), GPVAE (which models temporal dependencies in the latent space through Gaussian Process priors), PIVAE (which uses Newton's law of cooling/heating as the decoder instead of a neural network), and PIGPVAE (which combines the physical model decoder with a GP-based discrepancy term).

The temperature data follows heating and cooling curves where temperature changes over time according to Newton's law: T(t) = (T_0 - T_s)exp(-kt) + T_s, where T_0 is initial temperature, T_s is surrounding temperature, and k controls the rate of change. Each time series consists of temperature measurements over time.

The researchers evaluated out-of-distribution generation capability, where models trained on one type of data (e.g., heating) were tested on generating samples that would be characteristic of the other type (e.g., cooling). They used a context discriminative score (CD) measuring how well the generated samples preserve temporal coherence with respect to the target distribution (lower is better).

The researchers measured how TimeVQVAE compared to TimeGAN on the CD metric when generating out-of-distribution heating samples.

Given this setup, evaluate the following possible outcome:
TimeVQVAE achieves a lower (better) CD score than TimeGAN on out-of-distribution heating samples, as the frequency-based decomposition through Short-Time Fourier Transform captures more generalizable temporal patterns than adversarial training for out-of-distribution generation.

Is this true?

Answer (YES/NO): YES